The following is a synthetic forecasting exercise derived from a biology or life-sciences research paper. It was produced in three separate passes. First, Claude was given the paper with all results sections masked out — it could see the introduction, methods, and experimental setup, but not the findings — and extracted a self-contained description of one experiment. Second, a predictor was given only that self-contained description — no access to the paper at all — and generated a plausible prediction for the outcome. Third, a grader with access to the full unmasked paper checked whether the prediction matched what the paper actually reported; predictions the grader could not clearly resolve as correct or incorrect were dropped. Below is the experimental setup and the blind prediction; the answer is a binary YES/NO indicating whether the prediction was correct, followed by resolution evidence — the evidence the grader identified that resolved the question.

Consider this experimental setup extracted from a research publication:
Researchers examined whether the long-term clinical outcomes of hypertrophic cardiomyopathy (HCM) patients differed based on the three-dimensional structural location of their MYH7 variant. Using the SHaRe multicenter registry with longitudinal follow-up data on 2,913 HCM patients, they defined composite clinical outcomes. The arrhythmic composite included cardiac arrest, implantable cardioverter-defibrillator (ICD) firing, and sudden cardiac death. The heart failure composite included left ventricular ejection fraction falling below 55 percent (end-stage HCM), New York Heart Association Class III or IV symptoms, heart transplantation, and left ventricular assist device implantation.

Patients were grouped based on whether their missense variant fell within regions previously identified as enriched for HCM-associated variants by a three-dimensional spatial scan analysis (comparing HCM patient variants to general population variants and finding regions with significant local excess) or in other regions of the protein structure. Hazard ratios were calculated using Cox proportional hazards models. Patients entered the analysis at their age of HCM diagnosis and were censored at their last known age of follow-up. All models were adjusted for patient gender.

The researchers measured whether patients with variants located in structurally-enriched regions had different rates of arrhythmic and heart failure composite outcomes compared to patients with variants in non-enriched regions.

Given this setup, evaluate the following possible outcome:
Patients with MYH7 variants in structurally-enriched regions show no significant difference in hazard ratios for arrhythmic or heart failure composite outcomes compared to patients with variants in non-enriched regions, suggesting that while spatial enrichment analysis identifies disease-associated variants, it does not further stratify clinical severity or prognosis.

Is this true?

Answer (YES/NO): NO